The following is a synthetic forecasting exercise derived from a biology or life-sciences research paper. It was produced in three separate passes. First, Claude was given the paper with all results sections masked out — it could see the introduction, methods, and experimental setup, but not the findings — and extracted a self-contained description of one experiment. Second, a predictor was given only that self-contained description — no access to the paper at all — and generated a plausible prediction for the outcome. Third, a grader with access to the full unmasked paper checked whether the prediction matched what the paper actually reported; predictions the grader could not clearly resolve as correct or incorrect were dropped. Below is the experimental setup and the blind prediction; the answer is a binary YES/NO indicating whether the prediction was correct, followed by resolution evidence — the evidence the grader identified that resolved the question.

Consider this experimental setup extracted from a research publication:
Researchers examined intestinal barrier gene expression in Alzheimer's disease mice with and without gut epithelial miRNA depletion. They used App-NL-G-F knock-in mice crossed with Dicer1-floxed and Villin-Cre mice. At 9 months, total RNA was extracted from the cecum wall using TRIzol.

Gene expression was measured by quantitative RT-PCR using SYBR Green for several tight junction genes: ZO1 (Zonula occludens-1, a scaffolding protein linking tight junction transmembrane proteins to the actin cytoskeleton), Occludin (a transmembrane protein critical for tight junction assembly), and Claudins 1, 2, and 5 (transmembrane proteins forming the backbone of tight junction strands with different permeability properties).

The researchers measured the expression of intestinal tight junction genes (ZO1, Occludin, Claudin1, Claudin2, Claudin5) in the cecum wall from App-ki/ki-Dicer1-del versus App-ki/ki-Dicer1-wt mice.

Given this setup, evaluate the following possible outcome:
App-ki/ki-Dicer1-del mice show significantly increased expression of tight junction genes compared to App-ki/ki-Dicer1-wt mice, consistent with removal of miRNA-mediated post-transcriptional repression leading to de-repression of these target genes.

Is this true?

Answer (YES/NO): NO